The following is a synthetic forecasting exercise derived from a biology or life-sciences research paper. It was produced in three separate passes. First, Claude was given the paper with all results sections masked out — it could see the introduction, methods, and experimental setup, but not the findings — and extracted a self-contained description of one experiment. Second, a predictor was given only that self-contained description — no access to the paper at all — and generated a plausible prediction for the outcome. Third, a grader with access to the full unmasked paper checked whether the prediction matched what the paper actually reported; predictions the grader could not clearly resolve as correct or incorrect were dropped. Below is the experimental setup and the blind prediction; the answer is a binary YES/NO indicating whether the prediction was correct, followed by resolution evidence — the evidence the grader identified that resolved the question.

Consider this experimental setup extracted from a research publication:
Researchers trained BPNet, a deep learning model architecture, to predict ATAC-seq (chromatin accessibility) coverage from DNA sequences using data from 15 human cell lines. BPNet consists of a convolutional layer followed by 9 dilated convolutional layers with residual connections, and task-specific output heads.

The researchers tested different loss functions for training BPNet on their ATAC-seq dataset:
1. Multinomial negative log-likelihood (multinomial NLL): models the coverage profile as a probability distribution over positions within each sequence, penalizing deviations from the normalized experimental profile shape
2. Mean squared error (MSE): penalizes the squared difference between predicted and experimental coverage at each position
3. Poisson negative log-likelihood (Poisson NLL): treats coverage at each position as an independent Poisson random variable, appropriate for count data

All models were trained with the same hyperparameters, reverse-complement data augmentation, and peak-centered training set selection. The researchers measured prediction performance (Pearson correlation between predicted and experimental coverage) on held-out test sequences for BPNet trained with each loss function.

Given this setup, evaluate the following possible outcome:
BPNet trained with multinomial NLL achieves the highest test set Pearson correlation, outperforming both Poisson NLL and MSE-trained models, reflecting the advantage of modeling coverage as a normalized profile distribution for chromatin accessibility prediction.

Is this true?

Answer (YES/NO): NO